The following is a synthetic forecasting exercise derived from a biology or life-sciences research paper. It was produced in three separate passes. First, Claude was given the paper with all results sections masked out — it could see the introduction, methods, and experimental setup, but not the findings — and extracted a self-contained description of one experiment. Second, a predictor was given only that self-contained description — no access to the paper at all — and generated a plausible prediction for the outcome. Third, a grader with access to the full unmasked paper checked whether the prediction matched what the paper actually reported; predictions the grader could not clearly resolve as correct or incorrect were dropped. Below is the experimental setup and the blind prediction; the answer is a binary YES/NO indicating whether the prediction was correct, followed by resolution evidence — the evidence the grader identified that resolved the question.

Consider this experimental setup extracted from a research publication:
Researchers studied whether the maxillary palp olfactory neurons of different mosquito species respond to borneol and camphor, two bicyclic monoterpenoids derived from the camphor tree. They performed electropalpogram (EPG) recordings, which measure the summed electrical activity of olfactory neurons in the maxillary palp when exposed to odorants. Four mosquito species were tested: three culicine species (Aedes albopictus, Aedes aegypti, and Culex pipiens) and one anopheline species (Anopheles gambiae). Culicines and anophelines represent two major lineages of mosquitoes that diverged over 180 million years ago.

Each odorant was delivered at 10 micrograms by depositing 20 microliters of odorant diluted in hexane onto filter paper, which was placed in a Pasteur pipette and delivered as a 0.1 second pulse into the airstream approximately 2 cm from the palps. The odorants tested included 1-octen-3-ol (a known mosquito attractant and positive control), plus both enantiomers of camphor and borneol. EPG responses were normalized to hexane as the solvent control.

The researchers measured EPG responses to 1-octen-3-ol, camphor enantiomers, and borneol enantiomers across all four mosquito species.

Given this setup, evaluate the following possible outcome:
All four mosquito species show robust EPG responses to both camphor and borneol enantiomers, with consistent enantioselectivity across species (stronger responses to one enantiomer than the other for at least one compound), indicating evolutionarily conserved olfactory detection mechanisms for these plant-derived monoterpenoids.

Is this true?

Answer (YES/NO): NO